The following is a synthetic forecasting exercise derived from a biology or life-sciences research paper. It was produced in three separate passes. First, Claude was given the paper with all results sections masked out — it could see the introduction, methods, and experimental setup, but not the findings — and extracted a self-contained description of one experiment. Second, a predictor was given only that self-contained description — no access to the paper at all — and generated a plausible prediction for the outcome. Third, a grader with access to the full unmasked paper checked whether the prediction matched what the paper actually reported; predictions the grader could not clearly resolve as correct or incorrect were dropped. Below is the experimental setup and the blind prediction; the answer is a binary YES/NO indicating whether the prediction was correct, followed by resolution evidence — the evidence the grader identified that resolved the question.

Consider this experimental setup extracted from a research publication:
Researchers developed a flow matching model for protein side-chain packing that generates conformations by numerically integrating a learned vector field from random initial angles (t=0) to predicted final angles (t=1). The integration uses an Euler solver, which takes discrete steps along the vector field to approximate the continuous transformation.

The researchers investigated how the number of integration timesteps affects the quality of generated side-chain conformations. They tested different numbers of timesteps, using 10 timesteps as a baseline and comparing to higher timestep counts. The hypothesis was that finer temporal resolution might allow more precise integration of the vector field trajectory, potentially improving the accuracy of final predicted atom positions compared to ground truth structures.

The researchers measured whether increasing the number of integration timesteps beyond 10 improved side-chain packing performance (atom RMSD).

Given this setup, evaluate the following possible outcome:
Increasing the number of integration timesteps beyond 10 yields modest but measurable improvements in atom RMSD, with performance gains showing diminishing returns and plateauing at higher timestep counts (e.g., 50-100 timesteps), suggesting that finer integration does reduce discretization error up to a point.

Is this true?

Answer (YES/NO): NO